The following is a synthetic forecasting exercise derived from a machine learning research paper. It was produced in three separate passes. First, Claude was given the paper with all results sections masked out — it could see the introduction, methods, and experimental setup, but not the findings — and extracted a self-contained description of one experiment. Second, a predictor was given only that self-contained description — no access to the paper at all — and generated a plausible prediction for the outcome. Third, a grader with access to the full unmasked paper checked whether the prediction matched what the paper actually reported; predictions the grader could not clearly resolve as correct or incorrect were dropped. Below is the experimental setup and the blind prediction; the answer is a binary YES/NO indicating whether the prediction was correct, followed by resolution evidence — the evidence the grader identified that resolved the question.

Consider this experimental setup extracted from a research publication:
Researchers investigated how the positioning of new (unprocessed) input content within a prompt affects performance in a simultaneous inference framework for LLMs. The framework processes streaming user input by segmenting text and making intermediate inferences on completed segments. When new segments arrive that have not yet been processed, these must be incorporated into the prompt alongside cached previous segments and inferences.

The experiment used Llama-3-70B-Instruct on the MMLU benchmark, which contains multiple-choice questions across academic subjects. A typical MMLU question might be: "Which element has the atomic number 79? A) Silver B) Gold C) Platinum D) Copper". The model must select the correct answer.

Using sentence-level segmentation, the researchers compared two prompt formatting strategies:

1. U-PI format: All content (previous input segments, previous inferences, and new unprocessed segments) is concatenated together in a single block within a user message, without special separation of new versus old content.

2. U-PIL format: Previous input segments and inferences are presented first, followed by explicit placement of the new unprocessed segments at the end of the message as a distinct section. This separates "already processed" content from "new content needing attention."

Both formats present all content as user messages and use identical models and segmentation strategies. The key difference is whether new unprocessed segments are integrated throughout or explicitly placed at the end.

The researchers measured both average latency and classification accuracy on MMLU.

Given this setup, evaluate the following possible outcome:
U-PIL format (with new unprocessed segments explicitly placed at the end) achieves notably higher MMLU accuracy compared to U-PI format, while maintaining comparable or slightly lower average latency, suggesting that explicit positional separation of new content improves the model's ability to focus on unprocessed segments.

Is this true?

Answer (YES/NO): NO